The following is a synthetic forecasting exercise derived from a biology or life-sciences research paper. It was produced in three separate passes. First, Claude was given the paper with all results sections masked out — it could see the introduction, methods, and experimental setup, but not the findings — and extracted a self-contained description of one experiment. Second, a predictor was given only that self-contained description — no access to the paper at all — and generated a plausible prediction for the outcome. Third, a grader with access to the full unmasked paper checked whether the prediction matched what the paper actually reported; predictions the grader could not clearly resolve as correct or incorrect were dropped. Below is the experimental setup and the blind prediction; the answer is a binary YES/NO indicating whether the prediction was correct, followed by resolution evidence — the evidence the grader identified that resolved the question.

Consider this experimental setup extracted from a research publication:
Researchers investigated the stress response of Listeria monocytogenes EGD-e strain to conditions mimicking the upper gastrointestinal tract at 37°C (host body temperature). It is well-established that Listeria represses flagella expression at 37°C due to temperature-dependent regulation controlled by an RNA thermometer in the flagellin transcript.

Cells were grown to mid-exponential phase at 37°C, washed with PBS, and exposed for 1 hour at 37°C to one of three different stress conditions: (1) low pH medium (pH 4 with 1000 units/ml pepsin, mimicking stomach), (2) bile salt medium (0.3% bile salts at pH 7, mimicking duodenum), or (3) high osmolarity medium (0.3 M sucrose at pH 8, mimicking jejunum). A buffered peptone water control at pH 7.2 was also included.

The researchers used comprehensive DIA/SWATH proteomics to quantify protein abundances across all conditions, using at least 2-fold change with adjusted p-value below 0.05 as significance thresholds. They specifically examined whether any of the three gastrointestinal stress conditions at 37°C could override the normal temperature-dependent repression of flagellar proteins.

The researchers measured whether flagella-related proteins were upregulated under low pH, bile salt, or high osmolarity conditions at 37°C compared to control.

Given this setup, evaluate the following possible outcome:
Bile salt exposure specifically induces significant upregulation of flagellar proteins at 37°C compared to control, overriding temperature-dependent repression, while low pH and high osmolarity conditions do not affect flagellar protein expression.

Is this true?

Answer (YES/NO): YES